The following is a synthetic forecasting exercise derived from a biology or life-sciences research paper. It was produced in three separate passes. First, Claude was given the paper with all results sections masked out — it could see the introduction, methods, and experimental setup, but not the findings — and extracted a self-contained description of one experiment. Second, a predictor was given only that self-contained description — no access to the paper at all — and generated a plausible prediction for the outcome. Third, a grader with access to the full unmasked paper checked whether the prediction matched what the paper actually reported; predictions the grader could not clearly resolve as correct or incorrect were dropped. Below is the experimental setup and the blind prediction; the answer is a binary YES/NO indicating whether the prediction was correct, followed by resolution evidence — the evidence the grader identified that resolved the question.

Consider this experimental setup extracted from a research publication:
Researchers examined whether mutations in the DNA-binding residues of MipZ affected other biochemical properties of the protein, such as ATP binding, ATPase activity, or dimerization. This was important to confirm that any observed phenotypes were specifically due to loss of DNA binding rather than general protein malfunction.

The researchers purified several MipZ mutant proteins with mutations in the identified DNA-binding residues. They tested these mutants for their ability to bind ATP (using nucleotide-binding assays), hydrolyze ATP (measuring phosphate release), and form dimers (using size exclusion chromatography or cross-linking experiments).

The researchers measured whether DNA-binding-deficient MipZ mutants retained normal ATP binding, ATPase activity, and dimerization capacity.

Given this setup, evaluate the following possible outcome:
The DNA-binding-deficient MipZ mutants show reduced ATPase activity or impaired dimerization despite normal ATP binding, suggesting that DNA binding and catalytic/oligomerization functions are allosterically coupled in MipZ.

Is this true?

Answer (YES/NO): NO